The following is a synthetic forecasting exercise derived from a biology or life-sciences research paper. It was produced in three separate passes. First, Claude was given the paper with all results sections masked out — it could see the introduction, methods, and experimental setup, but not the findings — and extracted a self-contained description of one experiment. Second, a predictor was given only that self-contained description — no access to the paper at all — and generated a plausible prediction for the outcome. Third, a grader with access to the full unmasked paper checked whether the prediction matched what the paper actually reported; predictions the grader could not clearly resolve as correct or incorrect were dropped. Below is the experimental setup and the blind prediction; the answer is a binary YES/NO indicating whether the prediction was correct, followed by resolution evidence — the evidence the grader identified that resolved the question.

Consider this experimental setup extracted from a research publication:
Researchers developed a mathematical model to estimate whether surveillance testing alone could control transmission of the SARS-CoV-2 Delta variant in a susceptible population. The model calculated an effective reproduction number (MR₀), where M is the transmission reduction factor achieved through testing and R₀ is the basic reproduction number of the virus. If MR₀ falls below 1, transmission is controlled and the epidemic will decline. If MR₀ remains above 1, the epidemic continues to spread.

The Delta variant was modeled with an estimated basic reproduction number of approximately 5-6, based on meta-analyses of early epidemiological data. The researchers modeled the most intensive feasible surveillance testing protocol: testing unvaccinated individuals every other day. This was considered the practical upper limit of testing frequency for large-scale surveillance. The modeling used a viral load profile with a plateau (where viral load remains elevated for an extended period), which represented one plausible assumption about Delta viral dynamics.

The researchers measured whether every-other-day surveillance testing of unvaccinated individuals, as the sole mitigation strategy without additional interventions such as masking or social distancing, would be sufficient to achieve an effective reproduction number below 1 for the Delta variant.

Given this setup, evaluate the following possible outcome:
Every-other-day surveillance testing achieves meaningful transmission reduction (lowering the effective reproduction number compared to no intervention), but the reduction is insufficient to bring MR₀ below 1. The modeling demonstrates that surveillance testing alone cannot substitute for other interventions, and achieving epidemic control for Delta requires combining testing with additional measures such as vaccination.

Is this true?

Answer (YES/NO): YES